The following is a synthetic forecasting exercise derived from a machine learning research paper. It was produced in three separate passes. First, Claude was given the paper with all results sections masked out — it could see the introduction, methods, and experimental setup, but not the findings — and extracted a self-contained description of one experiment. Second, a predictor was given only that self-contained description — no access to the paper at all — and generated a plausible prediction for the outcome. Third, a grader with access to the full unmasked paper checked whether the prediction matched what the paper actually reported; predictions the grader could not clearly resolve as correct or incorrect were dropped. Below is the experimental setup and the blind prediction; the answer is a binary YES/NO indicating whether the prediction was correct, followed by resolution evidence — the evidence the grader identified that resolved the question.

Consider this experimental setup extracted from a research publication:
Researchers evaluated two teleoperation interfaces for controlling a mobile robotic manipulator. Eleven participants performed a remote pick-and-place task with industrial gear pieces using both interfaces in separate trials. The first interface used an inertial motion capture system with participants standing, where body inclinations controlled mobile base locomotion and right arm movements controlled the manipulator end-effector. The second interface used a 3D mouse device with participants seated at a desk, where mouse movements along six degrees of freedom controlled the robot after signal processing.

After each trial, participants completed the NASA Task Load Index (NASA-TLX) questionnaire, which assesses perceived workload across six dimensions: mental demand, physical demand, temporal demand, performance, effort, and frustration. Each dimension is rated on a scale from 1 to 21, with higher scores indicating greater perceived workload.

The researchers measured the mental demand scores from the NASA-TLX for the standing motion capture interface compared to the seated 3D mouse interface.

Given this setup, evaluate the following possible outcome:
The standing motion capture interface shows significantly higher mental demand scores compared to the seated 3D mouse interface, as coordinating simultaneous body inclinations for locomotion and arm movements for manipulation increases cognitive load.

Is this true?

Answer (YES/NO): NO